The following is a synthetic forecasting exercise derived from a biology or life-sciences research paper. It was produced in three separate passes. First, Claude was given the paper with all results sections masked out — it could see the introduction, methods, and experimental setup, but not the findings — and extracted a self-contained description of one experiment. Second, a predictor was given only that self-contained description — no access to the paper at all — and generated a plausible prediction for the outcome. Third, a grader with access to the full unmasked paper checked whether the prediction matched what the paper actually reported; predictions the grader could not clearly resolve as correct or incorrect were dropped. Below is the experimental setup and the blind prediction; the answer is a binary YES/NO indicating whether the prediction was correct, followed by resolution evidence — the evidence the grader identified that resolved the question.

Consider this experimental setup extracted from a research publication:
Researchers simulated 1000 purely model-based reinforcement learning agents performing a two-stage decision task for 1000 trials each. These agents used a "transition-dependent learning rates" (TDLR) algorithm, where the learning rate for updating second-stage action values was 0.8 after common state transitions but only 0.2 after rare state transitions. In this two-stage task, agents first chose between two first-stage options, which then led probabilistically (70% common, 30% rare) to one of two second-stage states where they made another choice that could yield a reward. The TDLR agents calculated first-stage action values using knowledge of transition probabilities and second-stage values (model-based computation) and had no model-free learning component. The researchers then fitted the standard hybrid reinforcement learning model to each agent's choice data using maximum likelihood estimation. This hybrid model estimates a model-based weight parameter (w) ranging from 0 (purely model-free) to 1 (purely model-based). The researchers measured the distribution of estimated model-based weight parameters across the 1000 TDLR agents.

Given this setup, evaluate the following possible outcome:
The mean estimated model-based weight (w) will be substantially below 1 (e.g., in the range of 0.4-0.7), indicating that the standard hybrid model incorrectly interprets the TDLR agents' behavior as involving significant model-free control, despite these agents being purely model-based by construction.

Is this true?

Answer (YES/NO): NO